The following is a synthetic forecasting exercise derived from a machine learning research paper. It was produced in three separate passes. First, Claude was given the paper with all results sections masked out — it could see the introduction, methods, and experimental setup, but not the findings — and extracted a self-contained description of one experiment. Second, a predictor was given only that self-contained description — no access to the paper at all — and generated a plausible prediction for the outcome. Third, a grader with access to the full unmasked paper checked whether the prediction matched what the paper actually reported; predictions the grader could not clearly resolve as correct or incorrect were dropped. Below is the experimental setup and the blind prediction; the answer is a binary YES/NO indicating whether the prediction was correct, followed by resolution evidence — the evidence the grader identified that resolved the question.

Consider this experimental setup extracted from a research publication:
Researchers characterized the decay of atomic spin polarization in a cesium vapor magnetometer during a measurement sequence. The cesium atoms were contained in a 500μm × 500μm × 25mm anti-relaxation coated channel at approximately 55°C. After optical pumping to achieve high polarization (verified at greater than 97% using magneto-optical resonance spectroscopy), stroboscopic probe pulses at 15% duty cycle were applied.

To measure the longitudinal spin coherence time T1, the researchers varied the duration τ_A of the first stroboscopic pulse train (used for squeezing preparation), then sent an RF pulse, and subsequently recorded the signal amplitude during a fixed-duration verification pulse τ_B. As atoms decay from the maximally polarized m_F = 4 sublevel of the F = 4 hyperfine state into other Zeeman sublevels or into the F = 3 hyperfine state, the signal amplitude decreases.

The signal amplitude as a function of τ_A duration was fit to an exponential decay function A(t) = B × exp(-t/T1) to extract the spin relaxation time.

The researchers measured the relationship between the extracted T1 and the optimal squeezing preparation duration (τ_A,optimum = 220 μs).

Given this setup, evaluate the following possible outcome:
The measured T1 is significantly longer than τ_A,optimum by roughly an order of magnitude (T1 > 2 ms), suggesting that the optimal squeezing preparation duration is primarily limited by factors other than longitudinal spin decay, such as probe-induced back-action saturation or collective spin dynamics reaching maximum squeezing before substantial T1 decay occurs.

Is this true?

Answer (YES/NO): YES